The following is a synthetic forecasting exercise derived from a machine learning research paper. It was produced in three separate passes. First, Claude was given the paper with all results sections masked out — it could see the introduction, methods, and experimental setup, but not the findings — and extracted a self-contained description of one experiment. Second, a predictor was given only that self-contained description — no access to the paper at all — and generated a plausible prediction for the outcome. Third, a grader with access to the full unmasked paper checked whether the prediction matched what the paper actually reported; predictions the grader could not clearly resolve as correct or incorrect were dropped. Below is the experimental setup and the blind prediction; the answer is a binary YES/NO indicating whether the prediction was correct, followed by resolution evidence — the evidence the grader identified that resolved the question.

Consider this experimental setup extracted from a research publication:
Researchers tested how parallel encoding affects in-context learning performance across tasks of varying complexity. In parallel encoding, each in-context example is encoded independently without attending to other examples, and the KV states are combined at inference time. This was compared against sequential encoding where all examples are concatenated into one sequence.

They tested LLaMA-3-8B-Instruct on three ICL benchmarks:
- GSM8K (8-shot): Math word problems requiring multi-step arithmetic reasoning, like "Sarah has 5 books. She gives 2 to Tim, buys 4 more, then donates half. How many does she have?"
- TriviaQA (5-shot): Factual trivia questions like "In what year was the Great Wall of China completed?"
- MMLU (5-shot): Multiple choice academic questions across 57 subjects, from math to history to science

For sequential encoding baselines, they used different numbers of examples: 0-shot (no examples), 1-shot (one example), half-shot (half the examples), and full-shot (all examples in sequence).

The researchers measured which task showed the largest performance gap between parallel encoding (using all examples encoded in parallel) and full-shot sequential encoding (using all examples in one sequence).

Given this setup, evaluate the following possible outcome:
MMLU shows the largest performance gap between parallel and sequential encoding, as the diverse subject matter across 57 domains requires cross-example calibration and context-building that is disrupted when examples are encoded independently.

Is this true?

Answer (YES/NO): NO